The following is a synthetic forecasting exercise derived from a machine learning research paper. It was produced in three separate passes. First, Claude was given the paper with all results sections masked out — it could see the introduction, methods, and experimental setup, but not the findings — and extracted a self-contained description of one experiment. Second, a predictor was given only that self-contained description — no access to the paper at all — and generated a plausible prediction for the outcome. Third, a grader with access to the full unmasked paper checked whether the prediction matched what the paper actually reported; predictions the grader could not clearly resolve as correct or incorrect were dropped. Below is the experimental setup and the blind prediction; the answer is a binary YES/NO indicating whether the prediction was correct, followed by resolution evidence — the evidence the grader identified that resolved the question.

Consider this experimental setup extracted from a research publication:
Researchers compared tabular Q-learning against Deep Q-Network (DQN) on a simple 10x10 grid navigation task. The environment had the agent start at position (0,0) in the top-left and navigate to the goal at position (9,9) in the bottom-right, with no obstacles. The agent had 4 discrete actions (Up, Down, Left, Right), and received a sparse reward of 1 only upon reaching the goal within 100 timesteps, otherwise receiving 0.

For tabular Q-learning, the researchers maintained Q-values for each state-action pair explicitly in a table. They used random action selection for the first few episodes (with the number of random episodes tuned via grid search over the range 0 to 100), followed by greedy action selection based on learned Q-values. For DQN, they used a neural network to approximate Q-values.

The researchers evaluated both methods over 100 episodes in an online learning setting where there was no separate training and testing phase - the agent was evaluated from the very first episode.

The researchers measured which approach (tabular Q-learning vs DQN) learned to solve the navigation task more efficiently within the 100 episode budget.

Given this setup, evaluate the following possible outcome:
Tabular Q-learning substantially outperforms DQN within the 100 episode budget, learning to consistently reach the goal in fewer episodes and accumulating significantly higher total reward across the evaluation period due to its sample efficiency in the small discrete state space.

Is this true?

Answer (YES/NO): YES